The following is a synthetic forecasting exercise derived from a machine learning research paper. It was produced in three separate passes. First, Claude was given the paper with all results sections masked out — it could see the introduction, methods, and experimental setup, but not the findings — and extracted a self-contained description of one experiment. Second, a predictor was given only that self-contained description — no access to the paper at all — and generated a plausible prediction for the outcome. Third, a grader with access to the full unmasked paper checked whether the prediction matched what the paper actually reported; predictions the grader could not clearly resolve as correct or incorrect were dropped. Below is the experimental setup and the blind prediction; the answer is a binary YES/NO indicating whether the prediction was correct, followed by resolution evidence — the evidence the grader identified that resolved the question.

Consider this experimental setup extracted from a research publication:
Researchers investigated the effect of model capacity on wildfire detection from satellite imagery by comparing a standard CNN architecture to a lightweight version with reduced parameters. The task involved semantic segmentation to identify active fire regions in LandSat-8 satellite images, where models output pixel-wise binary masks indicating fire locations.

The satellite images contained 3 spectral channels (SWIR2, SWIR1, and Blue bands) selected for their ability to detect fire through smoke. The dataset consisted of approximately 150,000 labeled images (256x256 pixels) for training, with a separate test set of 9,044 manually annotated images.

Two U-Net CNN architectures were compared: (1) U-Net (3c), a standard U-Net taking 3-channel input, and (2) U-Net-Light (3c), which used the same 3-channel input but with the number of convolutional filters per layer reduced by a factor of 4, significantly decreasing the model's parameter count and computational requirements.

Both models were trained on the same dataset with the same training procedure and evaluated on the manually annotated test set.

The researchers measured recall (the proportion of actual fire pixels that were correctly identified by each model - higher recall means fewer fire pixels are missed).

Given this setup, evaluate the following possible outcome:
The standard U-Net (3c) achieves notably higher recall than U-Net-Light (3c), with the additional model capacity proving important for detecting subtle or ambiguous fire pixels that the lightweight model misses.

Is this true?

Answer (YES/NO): NO